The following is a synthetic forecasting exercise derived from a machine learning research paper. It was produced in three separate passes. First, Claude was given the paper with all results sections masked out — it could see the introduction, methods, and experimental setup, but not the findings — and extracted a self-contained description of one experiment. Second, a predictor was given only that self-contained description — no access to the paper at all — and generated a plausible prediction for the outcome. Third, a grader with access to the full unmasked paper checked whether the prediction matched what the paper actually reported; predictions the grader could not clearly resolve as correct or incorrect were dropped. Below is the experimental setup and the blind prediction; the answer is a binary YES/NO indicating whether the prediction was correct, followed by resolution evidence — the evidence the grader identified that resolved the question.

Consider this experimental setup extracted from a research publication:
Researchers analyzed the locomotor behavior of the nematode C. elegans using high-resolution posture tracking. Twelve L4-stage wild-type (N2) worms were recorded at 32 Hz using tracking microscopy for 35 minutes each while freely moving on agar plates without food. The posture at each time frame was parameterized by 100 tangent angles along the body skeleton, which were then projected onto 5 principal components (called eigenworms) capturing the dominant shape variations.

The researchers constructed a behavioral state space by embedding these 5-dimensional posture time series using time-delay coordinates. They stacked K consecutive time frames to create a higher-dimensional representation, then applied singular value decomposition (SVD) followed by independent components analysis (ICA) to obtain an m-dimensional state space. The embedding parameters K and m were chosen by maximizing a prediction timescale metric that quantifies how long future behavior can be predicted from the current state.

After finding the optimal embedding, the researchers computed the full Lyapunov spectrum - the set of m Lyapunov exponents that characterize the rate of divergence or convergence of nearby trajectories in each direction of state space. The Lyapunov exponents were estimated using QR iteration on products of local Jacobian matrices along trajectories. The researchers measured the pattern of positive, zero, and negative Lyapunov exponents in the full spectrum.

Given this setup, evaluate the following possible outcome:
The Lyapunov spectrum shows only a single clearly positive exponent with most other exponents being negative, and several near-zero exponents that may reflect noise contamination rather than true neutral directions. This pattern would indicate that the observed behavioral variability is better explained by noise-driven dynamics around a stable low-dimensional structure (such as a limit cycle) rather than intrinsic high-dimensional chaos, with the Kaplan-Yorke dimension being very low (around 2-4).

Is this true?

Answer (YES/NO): NO